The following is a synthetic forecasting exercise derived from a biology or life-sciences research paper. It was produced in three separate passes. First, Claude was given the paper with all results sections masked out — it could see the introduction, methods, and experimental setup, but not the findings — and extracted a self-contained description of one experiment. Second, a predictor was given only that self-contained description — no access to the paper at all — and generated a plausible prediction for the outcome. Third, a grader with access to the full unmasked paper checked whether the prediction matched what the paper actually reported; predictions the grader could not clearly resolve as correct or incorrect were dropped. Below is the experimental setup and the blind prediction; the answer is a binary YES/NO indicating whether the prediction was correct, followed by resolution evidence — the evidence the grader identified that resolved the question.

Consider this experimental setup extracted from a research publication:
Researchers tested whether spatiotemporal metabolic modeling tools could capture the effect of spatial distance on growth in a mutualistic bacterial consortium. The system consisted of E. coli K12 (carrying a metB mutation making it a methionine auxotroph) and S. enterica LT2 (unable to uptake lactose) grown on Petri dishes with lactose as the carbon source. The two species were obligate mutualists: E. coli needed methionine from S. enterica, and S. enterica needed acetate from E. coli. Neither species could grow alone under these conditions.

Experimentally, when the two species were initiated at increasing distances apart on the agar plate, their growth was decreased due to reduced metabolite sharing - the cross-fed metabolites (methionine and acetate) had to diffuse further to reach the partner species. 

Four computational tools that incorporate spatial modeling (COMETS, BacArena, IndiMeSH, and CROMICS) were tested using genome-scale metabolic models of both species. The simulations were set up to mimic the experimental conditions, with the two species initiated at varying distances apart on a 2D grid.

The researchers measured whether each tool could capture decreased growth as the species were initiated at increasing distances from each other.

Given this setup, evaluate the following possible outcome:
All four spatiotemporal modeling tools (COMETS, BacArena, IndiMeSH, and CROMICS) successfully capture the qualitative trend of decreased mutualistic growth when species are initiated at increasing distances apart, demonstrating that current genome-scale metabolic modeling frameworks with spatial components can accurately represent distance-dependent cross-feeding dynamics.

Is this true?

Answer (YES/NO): NO